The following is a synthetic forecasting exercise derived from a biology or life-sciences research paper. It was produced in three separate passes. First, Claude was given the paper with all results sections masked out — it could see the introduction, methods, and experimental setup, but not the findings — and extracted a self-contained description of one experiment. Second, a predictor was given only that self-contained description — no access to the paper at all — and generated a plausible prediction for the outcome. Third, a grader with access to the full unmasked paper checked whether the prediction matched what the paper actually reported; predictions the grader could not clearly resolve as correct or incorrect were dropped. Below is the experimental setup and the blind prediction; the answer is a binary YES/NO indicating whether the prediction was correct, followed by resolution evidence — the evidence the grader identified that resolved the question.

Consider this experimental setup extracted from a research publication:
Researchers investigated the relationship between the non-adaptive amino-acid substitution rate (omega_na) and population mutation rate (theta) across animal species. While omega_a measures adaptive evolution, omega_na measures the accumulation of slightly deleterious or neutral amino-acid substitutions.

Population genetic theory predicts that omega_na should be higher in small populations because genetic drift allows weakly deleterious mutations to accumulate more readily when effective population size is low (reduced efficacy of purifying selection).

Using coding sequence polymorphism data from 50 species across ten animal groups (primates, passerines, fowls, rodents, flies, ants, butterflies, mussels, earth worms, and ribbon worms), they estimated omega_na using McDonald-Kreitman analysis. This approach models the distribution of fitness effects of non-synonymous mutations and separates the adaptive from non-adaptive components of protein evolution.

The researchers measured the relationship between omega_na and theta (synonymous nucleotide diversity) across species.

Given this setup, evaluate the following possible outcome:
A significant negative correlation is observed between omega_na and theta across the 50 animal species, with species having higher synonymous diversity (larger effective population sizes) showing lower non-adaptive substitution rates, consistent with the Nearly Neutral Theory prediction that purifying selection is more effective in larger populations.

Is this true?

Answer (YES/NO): YES